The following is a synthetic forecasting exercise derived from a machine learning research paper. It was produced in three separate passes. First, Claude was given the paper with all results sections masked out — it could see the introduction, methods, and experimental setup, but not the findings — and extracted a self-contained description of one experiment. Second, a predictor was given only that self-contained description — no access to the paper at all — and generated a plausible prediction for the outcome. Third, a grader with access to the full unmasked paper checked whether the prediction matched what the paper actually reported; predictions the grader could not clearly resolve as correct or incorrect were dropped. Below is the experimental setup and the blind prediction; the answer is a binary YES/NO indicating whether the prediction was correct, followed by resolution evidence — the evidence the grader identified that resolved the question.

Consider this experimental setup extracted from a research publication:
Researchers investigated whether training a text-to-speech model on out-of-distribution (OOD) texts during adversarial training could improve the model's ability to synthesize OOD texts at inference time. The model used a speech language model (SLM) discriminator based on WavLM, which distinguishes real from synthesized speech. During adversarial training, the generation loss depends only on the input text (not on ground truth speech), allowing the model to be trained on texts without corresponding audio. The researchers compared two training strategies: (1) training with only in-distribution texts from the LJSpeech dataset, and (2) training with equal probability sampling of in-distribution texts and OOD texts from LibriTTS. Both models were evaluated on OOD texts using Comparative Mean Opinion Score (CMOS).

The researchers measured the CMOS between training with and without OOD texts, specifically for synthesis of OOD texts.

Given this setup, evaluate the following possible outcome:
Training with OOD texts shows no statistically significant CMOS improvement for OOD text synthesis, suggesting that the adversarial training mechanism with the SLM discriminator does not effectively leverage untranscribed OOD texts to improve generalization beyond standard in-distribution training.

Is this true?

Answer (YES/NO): NO